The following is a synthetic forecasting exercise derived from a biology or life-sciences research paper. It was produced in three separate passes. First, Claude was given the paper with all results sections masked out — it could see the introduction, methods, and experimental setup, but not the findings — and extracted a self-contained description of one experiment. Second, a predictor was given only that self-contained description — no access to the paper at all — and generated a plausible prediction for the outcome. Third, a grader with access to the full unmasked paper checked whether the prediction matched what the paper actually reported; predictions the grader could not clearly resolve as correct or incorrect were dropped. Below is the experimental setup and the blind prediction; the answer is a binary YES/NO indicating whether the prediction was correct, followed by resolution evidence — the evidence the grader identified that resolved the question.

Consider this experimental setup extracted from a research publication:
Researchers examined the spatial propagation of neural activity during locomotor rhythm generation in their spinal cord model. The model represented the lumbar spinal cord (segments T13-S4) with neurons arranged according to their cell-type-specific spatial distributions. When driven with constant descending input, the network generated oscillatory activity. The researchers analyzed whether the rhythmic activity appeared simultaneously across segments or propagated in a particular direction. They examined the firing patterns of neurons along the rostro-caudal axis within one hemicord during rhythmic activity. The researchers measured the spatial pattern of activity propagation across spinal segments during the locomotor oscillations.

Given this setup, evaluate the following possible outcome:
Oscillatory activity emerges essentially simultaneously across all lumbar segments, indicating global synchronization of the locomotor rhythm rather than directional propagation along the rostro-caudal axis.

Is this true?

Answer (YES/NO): NO